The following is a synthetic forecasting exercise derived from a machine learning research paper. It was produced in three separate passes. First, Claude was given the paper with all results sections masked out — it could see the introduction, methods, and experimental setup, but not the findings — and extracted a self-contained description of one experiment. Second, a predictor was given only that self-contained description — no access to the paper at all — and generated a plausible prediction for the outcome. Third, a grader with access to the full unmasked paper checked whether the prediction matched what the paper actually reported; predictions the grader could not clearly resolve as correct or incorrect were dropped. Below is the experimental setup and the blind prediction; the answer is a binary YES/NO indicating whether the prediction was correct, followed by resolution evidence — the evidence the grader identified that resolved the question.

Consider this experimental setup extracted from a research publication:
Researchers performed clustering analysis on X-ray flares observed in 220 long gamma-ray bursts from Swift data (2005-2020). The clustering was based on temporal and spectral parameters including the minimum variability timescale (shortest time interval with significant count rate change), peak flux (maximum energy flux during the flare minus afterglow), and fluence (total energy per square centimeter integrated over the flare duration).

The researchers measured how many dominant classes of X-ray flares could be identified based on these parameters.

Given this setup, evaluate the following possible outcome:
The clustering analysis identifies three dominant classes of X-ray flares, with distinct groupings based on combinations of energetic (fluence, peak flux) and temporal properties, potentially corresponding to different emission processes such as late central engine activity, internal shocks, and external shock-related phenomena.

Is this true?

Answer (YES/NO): NO